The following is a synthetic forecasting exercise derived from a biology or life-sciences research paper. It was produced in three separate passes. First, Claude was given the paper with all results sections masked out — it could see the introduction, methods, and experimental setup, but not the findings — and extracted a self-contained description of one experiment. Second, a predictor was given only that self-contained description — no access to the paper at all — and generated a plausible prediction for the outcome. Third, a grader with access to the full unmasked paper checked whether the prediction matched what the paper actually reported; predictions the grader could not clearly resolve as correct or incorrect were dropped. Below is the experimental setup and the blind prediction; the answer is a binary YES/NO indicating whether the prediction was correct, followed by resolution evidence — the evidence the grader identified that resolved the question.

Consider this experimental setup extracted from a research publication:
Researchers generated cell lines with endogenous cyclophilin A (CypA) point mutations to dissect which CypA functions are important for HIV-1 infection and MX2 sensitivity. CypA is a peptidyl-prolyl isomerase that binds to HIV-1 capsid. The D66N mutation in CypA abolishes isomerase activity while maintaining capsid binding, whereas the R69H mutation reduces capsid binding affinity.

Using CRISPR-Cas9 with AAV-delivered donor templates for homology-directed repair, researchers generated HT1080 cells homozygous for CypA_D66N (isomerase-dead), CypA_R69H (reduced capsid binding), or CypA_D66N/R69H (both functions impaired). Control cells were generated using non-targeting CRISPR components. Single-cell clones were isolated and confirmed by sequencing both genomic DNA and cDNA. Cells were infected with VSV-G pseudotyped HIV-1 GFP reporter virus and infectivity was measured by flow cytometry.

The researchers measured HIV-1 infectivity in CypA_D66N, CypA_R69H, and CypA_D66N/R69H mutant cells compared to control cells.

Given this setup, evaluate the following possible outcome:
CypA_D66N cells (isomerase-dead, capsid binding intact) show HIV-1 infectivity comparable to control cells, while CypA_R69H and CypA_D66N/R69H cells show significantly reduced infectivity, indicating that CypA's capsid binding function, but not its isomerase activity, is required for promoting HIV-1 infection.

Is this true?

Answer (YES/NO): NO